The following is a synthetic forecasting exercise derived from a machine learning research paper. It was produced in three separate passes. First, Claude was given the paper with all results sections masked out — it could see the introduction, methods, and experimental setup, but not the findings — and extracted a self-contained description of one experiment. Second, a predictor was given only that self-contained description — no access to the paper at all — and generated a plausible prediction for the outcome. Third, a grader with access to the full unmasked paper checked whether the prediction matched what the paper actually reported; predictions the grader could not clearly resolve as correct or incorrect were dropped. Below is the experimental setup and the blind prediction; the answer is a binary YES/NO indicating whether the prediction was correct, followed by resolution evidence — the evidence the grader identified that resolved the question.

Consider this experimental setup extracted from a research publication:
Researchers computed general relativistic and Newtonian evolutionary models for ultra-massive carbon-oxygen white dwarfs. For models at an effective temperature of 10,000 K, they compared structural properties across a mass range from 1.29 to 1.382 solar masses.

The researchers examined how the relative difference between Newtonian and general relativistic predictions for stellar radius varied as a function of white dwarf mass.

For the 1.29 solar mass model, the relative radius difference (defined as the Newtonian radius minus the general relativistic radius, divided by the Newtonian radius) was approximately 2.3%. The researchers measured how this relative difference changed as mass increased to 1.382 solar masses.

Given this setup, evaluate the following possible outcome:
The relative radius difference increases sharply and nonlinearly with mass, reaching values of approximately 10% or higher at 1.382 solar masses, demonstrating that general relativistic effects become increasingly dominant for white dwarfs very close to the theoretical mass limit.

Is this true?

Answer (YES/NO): NO